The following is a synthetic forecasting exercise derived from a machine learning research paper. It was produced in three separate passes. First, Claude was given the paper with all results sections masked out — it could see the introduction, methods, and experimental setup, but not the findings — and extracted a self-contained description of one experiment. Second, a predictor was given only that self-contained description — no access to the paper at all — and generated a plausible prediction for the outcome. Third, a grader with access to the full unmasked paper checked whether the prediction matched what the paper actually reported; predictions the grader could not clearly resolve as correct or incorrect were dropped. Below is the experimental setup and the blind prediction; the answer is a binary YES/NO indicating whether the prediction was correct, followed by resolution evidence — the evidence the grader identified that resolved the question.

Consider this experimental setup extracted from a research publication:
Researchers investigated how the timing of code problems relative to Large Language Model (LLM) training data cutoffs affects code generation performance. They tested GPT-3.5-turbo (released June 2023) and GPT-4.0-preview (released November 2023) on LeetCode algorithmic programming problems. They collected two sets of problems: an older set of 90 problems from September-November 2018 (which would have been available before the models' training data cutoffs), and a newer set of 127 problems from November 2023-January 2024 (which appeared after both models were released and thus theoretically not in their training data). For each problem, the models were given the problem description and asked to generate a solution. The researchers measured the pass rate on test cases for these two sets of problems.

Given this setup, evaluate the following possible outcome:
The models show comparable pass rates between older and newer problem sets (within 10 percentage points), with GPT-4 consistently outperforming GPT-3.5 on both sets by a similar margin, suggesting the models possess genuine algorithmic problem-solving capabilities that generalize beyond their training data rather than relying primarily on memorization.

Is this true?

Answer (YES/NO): NO